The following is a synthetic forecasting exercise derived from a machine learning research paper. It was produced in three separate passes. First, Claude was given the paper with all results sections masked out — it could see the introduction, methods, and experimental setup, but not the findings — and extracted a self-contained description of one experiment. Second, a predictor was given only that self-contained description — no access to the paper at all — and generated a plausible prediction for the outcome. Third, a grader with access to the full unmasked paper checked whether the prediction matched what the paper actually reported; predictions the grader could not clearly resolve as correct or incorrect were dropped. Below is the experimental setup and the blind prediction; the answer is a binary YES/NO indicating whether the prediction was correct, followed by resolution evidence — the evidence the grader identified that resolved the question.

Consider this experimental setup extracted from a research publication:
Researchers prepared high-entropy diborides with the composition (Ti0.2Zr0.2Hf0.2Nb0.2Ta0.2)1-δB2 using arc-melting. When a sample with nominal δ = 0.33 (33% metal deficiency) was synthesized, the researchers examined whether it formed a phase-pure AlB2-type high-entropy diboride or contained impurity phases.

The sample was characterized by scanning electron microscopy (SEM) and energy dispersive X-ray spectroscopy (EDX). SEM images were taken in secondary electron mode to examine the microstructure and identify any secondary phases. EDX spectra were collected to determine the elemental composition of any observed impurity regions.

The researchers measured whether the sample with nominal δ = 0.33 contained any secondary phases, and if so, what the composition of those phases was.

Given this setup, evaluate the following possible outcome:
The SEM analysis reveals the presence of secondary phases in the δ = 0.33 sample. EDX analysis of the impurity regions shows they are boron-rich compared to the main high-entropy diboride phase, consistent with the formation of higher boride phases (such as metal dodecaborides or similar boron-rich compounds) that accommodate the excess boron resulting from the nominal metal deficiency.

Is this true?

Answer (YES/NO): NO